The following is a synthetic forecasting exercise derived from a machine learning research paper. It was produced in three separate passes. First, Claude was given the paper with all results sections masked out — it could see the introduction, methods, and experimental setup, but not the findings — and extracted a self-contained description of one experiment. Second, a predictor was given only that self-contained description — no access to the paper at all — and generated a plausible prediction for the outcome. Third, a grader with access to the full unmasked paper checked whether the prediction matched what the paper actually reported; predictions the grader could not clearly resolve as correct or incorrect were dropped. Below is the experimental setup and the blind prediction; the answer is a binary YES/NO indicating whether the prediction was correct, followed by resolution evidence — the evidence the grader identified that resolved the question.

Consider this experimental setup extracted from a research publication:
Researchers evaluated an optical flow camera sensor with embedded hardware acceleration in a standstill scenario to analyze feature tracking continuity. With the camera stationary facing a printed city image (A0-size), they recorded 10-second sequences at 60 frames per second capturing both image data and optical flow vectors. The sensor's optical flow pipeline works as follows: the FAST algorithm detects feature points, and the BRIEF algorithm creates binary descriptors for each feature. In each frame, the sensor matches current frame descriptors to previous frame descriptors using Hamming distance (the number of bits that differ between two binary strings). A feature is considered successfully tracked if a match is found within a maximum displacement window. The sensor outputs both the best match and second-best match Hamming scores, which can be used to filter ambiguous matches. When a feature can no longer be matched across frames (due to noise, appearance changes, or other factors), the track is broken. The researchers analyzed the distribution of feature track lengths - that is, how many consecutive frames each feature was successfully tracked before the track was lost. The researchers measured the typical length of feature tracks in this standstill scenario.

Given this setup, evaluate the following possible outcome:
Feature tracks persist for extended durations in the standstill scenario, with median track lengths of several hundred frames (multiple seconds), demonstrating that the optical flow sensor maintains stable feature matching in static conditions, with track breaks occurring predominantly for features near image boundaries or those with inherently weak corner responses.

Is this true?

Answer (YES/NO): NO